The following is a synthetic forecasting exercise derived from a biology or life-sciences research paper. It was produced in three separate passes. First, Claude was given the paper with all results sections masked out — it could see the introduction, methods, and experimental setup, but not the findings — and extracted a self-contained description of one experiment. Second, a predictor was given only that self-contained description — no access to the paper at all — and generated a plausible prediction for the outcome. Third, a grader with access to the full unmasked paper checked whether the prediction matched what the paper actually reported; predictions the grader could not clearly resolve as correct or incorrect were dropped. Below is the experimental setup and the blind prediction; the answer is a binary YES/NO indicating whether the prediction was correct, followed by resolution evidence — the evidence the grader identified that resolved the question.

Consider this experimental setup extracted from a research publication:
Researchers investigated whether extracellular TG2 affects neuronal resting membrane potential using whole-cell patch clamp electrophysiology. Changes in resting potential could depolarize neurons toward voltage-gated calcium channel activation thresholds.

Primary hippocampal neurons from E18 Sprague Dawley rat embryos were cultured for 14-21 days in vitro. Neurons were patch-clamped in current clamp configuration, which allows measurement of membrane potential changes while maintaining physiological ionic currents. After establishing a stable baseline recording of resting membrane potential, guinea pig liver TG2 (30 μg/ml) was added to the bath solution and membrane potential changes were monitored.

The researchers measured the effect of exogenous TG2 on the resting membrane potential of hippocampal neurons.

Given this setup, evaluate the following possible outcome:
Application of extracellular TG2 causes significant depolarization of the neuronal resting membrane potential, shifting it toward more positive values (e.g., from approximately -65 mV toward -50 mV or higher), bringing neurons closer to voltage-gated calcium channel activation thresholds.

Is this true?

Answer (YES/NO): YES